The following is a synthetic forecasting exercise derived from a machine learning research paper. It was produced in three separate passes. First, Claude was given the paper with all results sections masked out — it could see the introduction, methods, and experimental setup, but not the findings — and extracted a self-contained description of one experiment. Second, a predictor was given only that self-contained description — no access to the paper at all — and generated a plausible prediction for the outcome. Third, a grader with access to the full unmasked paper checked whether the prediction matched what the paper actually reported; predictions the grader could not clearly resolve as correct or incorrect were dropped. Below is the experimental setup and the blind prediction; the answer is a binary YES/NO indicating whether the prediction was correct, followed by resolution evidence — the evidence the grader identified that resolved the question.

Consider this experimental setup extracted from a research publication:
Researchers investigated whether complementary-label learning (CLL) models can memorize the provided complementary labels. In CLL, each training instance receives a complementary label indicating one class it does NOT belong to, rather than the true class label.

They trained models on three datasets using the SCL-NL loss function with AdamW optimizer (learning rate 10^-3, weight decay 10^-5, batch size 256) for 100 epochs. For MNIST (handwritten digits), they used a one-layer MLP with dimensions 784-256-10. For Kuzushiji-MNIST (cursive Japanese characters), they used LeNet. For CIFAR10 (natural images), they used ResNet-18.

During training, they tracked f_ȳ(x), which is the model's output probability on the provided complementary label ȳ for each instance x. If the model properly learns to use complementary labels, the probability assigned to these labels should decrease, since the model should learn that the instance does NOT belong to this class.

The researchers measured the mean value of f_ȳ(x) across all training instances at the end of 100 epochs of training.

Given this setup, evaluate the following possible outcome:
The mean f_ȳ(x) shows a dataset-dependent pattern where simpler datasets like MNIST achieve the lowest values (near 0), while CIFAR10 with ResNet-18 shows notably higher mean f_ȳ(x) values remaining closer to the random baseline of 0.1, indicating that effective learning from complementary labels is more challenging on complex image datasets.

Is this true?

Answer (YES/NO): NO